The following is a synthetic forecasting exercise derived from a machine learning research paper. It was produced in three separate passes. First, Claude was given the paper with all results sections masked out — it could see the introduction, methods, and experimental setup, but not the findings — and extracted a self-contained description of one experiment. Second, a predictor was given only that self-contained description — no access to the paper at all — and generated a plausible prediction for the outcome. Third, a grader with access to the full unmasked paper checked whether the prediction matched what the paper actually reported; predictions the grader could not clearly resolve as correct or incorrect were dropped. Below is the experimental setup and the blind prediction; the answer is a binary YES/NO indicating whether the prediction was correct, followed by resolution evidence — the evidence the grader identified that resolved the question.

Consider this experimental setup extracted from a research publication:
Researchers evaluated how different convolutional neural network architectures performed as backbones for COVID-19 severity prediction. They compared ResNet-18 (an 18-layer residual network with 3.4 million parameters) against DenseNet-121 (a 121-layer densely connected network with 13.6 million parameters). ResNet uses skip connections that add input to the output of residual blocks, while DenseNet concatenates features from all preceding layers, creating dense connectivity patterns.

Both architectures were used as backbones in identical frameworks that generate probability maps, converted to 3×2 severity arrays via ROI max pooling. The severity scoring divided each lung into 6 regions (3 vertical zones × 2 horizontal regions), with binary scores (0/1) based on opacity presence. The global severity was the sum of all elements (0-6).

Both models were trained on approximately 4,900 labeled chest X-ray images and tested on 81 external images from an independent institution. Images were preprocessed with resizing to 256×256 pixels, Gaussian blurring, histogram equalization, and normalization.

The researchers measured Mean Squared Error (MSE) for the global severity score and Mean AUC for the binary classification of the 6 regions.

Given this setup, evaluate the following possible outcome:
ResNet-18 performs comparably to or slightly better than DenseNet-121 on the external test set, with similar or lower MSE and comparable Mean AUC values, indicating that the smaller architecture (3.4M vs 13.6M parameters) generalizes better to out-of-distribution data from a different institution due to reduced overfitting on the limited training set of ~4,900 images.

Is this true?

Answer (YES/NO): NO